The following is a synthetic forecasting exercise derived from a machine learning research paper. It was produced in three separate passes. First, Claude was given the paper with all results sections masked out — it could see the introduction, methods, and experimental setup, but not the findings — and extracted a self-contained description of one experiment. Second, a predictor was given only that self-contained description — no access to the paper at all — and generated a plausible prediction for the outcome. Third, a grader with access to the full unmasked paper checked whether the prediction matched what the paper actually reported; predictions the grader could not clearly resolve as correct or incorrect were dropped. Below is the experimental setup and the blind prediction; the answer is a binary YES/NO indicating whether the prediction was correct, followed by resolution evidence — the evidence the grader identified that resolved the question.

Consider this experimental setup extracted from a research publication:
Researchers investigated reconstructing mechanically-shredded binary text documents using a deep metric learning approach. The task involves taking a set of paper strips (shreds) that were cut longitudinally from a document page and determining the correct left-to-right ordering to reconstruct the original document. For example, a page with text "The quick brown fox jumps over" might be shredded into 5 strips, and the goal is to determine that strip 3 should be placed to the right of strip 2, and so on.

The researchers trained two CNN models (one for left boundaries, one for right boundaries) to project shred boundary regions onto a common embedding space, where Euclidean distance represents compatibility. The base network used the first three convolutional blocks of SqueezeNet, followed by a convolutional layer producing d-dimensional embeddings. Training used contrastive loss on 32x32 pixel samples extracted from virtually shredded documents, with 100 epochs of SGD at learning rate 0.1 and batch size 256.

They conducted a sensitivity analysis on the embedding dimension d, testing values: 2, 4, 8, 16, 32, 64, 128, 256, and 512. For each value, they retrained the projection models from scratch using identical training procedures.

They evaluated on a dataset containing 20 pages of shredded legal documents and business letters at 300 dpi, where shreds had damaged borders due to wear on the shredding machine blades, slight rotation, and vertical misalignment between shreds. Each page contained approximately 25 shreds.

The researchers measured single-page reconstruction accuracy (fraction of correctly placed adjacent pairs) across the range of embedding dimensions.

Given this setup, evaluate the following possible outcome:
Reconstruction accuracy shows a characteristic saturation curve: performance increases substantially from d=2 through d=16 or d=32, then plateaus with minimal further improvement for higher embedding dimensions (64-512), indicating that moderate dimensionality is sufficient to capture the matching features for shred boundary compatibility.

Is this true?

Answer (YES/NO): NO